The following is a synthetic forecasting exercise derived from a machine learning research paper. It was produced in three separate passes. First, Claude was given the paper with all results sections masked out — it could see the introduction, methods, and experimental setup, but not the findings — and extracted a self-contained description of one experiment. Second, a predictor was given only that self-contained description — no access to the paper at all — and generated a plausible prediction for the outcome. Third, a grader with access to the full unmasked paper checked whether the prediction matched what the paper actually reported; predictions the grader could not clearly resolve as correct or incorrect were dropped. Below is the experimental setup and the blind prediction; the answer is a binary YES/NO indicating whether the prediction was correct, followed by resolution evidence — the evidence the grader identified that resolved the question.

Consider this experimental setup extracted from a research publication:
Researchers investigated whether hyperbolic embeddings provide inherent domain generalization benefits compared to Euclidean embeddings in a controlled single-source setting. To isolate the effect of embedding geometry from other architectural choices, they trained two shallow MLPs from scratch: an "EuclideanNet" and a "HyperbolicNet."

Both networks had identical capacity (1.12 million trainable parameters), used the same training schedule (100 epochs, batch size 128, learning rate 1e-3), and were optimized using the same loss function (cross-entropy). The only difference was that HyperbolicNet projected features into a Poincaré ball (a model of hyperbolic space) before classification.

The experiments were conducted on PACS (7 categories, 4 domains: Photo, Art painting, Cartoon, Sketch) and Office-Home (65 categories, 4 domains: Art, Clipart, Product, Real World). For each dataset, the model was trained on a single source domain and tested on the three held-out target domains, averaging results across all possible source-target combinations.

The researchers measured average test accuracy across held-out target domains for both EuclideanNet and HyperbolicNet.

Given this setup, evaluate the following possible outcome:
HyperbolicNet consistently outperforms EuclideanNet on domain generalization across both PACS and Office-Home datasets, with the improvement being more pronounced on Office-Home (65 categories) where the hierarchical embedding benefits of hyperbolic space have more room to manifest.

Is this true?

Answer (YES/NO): YES